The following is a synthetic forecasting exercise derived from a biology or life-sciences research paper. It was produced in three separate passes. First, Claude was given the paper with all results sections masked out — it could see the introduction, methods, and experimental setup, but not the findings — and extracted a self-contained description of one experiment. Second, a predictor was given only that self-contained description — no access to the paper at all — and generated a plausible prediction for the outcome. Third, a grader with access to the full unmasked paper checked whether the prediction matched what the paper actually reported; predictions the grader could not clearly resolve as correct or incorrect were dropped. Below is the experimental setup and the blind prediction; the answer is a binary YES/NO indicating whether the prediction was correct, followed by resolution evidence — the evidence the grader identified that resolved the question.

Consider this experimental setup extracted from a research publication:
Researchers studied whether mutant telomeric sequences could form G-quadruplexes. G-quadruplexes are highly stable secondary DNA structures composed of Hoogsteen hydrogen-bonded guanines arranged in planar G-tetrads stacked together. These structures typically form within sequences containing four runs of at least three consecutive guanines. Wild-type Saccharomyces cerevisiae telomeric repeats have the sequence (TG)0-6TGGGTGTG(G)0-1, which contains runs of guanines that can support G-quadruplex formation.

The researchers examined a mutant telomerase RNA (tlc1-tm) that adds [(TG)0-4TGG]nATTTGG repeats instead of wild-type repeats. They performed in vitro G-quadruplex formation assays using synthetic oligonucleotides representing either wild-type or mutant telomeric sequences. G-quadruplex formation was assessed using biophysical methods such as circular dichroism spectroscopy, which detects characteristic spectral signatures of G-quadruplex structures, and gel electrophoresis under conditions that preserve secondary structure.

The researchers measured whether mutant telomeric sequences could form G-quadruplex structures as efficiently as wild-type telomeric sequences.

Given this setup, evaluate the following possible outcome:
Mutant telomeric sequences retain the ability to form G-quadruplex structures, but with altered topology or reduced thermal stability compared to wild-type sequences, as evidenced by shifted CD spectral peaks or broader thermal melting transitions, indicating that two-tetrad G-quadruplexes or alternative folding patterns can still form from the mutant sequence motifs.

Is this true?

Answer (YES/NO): NO